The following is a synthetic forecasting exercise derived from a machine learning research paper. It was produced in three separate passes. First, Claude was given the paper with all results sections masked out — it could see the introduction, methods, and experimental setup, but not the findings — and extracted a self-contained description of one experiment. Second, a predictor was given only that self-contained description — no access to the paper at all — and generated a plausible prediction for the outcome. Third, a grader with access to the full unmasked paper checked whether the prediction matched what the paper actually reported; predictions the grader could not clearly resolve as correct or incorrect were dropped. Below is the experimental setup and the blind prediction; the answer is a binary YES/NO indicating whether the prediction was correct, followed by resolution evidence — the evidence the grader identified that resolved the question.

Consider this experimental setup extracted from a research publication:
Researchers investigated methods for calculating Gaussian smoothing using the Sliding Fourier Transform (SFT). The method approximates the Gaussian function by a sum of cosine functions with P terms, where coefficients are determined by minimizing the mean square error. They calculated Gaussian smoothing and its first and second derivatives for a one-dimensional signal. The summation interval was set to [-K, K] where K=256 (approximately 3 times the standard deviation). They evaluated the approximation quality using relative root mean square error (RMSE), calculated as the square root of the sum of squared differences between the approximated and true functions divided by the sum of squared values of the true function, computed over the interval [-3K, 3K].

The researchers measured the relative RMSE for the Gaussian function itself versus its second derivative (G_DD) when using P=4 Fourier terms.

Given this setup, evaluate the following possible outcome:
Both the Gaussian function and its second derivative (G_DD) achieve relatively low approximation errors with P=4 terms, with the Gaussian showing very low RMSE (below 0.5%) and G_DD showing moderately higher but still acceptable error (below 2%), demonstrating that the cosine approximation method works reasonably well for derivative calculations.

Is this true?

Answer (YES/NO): YES